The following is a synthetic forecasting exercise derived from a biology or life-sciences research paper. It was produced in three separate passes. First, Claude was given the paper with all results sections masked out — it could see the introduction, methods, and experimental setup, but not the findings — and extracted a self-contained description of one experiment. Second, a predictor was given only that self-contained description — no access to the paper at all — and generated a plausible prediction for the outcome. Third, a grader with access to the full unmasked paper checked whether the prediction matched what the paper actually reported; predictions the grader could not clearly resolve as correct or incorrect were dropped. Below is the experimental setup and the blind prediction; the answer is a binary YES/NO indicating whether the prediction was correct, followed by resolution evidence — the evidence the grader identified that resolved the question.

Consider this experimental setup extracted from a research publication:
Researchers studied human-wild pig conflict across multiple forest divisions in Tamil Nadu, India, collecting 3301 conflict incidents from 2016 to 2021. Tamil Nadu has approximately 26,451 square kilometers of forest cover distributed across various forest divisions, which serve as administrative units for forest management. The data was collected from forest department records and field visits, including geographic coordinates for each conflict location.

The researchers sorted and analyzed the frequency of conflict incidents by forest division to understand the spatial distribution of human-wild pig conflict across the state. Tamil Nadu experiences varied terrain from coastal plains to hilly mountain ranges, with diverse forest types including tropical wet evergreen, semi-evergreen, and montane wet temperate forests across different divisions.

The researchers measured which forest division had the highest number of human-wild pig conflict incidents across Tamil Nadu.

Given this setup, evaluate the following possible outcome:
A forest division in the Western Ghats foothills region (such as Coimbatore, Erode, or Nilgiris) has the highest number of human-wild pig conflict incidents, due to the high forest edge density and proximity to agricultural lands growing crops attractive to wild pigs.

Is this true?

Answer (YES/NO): NO